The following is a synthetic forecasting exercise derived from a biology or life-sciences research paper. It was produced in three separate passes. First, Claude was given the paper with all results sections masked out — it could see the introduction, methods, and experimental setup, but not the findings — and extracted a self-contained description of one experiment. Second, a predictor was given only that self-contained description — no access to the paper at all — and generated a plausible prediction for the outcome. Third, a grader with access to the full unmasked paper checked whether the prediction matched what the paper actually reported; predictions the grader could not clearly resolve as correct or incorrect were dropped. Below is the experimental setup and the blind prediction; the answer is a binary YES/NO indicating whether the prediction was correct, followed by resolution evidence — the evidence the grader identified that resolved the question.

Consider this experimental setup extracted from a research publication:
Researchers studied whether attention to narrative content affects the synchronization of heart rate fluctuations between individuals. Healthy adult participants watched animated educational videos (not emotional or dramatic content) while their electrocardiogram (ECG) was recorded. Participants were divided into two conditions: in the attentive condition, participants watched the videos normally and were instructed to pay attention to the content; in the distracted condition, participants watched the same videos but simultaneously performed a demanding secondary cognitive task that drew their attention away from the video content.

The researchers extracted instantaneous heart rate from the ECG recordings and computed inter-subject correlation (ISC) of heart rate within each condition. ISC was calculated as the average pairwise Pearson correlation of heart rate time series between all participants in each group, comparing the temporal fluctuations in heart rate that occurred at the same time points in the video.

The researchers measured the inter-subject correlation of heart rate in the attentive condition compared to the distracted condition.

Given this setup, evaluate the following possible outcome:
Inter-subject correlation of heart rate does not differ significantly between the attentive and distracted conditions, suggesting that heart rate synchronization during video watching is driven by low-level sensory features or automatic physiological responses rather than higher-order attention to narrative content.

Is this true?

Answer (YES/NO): NO